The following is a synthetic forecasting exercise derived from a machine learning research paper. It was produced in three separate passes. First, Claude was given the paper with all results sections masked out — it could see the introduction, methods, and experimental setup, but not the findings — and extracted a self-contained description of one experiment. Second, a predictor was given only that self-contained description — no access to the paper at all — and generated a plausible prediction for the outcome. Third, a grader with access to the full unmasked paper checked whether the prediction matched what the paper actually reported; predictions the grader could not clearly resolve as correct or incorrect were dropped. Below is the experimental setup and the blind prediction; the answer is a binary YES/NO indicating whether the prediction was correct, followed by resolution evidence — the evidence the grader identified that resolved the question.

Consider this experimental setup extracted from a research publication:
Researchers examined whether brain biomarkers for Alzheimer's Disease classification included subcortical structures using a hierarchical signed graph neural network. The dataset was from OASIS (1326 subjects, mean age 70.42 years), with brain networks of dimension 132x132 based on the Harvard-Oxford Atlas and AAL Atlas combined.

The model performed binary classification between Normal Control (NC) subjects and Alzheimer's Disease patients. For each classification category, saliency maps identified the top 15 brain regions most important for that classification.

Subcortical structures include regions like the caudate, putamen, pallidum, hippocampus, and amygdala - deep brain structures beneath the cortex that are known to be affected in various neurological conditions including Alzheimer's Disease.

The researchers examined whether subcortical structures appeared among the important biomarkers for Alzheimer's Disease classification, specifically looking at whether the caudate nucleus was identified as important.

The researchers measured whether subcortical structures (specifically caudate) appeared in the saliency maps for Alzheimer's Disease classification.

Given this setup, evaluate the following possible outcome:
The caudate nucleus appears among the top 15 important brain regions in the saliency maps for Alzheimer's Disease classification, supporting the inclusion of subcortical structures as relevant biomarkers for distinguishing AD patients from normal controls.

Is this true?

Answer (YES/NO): YES